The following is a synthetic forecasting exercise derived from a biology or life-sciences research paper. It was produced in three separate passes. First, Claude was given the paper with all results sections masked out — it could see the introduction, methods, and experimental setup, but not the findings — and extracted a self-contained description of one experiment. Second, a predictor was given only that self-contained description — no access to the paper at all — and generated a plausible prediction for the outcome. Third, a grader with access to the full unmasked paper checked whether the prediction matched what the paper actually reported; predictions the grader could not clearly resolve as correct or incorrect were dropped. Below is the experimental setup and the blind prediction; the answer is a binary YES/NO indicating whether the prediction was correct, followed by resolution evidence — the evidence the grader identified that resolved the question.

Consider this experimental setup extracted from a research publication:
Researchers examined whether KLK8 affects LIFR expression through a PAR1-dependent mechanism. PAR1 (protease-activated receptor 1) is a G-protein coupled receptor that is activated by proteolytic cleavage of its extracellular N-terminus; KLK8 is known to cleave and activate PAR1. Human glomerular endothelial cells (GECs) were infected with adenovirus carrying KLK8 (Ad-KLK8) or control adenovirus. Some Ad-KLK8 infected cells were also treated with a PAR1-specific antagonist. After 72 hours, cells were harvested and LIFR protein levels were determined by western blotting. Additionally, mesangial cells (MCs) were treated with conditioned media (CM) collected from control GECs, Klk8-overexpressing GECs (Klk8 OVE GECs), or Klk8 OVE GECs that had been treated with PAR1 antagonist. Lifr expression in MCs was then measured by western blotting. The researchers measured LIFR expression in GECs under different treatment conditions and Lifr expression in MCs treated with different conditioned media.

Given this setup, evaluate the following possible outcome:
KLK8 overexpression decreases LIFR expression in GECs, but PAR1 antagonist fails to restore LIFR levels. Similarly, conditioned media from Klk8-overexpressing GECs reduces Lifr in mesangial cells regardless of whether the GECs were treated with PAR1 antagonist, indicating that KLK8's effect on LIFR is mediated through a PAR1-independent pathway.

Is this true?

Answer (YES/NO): NO